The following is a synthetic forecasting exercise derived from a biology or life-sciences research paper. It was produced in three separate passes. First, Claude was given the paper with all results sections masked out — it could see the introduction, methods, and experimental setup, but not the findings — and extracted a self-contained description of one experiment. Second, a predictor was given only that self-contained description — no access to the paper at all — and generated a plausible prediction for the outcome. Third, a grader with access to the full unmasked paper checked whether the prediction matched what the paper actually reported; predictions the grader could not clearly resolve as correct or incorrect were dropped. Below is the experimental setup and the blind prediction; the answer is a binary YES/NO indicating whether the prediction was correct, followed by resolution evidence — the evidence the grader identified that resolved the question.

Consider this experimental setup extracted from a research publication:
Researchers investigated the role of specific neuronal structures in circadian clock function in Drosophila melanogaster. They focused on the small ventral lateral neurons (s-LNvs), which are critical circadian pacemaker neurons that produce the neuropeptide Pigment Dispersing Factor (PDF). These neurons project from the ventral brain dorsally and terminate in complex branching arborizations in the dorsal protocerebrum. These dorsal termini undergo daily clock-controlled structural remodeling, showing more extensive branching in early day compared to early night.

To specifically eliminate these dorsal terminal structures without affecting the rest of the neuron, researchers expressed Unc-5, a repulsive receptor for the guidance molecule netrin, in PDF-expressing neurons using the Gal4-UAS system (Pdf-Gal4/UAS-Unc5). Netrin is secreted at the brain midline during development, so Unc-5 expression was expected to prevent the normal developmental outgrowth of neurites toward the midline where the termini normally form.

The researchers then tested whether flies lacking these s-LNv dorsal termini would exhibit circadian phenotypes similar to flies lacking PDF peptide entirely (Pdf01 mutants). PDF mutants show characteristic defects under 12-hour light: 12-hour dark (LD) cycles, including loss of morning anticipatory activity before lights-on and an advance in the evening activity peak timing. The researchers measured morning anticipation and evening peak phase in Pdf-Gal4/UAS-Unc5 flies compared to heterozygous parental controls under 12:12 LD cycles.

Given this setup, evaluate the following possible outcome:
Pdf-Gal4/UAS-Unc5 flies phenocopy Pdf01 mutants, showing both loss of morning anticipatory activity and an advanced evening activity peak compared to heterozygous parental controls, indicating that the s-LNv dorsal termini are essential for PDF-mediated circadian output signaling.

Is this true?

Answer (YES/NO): NO